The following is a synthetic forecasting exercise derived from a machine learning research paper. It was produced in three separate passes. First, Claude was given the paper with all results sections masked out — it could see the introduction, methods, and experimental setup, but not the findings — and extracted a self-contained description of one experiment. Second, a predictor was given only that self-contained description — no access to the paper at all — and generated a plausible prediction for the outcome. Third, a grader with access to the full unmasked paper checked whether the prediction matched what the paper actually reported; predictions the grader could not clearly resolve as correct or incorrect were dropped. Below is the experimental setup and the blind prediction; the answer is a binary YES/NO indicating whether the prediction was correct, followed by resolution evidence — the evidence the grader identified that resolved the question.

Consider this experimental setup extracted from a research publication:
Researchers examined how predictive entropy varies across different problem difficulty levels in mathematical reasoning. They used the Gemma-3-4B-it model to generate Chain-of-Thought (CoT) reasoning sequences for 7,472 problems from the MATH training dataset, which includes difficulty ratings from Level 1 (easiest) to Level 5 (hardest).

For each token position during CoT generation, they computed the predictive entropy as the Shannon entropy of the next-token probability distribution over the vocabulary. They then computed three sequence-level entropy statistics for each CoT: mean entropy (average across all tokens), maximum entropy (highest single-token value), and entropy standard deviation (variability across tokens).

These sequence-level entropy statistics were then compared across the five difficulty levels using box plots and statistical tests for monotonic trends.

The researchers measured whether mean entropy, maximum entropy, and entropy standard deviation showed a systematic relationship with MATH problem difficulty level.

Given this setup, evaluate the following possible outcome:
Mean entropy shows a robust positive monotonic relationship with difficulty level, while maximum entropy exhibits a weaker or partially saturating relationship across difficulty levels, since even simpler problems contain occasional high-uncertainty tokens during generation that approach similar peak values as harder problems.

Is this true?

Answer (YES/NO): NO